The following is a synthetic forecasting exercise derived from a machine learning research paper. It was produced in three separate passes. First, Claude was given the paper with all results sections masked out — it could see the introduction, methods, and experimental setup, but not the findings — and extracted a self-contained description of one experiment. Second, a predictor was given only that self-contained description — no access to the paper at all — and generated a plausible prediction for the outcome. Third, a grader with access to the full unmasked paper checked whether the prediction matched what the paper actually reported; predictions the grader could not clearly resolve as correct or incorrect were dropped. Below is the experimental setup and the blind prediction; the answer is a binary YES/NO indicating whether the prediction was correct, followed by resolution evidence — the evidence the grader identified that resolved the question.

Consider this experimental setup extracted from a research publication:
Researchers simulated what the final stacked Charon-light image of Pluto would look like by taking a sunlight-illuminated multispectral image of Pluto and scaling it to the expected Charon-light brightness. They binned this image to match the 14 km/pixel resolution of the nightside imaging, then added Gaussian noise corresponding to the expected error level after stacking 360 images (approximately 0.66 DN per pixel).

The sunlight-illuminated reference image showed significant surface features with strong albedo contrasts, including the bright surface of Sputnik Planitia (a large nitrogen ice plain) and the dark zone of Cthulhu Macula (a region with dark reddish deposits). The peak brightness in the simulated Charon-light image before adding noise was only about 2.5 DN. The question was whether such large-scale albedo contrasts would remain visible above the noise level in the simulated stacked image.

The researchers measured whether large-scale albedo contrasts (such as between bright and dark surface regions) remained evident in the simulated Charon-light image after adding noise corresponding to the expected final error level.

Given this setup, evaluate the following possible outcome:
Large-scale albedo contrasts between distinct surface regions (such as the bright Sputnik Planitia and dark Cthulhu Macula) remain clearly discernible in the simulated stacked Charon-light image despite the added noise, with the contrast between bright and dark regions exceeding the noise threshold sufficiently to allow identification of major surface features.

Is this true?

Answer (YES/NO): YES